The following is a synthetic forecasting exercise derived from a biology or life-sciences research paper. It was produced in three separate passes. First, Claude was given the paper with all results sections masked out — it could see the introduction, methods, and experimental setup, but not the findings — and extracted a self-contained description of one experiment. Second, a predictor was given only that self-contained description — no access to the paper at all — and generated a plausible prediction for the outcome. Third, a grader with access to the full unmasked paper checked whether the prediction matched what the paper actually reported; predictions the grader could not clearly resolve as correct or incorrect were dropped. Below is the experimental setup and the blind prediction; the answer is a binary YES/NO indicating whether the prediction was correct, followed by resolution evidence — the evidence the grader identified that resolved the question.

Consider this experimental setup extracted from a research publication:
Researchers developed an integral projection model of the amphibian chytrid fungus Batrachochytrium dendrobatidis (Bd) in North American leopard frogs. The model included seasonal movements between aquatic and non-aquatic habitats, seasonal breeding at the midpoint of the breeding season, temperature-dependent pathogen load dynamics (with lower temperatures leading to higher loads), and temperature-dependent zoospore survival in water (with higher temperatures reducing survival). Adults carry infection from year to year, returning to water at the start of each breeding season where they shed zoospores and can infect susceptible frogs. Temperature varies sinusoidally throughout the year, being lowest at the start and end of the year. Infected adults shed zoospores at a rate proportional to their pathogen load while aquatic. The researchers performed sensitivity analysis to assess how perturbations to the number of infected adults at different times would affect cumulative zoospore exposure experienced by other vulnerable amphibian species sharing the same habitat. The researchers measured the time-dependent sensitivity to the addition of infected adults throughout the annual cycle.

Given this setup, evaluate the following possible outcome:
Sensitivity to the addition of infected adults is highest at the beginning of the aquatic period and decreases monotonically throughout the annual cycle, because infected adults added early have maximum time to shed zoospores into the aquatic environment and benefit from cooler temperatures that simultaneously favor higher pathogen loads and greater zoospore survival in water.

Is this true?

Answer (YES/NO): NO